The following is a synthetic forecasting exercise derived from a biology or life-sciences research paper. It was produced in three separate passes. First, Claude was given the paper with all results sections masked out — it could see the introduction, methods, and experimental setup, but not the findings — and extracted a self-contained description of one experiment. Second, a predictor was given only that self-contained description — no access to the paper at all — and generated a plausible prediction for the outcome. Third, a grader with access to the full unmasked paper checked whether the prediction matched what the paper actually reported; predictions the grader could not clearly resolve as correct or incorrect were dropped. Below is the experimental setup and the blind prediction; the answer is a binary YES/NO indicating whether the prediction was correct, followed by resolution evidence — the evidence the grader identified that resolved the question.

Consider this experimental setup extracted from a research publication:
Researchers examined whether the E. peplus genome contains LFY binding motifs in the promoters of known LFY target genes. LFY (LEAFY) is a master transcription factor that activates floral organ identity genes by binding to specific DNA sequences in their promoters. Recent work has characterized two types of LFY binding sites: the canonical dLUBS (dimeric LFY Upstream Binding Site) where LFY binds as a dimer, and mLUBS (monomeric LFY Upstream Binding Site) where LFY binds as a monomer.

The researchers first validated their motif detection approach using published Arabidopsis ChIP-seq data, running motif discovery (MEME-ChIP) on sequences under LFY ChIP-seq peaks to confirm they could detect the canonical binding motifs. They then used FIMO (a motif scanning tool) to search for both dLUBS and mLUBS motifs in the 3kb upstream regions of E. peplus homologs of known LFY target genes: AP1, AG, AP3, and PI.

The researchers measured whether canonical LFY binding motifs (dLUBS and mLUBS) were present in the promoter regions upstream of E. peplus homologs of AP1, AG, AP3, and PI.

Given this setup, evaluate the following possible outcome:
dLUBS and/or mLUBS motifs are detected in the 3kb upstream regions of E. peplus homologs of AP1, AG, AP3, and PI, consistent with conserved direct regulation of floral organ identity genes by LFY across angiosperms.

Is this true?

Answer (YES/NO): YES